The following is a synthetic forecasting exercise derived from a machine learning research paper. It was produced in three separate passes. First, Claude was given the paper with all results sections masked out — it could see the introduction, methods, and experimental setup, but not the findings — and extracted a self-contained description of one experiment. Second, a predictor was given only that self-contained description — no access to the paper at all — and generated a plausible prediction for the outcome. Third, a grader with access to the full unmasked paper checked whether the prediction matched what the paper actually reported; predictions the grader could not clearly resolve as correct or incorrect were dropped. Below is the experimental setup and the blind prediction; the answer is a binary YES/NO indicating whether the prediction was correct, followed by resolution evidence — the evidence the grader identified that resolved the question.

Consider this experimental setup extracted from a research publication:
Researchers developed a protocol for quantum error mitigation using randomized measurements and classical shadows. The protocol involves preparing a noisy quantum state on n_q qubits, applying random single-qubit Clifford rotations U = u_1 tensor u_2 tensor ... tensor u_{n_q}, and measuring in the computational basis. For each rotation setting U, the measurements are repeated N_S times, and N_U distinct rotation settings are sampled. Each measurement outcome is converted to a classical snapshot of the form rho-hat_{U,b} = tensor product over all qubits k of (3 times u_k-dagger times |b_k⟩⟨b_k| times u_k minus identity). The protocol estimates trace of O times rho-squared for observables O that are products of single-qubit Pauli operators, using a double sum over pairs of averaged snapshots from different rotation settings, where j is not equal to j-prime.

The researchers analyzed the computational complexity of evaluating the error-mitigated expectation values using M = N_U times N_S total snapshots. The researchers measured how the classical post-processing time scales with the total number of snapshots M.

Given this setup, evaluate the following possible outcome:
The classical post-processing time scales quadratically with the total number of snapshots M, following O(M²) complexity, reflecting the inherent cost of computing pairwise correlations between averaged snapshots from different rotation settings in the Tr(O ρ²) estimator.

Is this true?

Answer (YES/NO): YES